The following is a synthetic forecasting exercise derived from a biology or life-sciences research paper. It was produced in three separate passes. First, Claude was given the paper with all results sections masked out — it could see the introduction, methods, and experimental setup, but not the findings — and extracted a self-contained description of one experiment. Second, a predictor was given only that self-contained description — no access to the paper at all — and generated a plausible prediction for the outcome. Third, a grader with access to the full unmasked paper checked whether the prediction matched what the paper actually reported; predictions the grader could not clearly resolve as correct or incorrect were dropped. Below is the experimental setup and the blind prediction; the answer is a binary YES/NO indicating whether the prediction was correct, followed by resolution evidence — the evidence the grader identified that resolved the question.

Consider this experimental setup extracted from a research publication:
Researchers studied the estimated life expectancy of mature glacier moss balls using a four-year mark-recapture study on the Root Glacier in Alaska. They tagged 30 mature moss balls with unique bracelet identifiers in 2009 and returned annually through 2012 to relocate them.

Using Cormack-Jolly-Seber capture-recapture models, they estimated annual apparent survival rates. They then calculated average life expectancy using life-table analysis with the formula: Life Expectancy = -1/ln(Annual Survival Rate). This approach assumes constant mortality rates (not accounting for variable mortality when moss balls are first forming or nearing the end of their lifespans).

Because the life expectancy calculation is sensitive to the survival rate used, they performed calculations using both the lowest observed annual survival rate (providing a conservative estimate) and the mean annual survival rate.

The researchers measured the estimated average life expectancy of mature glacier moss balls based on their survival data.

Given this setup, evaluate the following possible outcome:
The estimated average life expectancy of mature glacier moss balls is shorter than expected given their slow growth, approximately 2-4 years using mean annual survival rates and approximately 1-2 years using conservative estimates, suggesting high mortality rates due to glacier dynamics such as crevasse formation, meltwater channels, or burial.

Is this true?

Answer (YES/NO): NO